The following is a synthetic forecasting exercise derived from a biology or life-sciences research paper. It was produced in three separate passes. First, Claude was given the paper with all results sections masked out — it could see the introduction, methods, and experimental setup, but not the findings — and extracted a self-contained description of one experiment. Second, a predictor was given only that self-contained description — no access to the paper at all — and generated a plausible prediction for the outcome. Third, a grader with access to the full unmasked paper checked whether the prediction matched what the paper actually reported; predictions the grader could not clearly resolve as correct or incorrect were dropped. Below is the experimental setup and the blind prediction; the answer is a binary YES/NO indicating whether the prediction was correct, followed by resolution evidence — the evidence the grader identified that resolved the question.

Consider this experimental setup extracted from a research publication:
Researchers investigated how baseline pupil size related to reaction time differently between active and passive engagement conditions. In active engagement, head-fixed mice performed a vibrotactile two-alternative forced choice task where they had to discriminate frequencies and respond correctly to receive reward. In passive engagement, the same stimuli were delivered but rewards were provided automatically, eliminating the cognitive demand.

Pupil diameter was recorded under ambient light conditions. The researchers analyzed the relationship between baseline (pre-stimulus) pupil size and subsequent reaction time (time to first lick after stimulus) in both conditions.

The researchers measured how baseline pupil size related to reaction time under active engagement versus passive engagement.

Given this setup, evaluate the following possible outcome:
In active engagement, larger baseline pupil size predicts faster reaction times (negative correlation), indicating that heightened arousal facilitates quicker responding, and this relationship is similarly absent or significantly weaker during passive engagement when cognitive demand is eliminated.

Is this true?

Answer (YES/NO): NO